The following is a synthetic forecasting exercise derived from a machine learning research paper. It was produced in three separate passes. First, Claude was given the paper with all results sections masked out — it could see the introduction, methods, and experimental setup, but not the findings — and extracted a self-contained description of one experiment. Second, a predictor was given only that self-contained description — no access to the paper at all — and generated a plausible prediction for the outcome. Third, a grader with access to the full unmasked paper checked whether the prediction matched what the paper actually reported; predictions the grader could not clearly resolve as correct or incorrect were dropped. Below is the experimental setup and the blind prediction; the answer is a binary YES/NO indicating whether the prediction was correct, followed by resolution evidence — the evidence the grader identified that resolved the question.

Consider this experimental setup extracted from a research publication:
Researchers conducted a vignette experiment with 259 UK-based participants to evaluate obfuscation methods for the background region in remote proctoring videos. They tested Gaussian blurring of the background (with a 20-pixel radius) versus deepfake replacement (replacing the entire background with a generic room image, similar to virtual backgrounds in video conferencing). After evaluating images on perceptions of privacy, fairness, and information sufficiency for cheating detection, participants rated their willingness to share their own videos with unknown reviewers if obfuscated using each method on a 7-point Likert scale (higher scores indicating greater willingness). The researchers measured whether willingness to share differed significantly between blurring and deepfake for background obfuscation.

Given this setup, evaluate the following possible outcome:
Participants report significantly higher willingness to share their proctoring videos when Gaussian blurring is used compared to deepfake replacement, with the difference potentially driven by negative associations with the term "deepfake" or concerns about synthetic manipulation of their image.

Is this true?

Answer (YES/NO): NO